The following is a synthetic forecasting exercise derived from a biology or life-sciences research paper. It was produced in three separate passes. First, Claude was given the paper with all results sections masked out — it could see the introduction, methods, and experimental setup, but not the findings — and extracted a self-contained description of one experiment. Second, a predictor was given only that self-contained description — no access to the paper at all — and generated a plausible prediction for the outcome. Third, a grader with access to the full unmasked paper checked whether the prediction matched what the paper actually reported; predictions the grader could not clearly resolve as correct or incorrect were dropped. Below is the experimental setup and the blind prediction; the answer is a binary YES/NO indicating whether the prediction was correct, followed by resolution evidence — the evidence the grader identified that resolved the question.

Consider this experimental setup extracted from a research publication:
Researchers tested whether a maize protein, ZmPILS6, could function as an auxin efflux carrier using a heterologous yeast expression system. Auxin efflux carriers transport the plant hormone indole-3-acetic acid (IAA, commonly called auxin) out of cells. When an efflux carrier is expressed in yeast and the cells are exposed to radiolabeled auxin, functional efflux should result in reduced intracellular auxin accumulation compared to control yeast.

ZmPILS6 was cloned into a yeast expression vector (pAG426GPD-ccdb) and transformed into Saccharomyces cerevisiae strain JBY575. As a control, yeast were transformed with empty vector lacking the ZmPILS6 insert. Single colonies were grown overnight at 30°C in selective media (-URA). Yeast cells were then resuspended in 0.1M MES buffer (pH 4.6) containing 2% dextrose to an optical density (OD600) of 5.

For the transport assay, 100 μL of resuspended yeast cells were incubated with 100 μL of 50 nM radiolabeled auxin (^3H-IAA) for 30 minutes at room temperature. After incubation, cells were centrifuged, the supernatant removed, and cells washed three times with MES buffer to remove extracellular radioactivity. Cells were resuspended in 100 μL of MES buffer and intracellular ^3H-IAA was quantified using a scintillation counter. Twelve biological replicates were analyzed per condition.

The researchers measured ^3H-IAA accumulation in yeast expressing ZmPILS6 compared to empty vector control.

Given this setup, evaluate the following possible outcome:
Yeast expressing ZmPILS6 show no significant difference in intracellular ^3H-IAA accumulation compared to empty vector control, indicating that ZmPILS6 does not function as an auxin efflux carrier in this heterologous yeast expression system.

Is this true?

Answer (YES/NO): NO